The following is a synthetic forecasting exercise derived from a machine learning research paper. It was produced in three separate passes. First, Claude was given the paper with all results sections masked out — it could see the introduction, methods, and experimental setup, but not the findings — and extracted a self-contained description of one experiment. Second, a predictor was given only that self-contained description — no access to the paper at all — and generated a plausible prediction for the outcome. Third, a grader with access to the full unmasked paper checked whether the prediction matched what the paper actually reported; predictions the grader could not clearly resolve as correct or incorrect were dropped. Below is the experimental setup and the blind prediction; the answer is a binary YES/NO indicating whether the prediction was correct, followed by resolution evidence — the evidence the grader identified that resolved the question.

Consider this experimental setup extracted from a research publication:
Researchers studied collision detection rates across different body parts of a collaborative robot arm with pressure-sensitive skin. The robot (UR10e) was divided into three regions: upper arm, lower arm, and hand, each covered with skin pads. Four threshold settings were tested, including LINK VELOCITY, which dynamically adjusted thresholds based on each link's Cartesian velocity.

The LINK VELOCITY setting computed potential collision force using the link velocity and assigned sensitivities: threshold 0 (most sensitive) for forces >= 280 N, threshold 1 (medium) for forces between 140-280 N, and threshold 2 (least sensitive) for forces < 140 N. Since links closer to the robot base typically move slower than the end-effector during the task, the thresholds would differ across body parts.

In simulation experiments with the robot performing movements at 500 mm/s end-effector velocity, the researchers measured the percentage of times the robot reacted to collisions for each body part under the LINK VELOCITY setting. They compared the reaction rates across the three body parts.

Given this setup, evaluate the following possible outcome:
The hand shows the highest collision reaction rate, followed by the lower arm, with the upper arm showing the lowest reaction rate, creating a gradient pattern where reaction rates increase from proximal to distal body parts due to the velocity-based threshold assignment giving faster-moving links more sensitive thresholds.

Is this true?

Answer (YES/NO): NO